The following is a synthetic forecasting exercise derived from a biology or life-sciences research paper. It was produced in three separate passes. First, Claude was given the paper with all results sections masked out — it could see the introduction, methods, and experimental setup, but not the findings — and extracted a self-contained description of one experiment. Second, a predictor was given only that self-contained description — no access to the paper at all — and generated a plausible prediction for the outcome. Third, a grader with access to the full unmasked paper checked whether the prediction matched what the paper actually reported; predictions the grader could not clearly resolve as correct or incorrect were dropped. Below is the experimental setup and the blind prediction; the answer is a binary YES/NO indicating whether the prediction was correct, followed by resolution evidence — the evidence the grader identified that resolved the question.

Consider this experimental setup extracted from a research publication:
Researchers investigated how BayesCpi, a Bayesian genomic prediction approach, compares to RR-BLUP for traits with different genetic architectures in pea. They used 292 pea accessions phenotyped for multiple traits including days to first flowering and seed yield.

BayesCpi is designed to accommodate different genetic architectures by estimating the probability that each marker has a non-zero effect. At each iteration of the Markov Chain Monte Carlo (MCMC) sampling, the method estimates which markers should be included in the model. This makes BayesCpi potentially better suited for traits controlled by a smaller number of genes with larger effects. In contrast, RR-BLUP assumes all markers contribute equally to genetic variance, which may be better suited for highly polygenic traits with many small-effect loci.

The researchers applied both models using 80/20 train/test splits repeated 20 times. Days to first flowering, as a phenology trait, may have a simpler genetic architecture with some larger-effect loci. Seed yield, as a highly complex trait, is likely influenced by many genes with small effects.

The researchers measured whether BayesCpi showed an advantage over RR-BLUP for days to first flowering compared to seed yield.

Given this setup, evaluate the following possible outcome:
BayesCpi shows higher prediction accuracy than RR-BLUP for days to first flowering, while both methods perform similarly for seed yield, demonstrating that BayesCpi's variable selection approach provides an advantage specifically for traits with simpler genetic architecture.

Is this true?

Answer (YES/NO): NO